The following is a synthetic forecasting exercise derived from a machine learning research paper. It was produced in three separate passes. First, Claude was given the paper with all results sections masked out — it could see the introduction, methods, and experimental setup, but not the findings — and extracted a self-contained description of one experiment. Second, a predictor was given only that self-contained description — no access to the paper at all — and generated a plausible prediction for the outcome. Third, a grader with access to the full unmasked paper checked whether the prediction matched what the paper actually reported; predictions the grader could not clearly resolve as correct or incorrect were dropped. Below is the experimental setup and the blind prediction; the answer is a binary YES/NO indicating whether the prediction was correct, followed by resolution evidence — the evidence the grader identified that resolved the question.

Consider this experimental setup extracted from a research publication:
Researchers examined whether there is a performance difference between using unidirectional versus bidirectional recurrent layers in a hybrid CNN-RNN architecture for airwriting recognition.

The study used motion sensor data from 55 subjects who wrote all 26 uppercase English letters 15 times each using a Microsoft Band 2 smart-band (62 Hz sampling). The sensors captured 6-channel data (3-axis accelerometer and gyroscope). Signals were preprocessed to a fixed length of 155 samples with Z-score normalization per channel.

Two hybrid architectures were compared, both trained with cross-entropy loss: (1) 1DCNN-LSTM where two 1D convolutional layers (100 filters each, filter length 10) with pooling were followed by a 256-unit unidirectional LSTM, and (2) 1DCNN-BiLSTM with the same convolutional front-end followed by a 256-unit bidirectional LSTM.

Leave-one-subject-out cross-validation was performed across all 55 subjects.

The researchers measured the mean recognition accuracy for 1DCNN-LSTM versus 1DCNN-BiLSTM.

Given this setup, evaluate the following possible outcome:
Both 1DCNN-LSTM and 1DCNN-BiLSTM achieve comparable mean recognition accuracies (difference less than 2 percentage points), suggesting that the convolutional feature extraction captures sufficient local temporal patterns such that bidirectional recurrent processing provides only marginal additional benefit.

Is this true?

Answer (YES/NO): YES